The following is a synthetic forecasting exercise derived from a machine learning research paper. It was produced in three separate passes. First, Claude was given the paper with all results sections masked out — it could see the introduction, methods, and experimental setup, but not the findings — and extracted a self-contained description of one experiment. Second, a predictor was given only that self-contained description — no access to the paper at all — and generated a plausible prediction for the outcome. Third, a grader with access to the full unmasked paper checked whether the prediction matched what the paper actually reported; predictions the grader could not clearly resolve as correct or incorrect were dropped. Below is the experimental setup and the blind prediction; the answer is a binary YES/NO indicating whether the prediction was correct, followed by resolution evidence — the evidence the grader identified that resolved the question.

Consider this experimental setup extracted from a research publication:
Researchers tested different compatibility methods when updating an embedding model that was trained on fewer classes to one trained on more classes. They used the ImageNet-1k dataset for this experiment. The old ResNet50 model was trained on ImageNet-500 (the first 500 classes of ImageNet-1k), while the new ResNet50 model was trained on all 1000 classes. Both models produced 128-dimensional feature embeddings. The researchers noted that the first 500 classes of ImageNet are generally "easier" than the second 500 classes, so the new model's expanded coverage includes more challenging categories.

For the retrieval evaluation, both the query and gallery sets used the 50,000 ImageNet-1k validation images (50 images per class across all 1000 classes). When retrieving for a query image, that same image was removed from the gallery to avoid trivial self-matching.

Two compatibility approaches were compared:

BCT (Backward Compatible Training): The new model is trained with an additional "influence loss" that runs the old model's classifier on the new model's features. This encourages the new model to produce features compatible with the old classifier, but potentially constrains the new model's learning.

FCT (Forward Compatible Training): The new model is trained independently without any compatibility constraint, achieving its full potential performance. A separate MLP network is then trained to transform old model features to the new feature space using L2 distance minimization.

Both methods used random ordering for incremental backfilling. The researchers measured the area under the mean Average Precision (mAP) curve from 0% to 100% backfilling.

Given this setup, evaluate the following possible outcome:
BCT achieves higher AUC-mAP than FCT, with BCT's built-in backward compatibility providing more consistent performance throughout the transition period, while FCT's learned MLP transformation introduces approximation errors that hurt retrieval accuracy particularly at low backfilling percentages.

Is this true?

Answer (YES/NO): NO